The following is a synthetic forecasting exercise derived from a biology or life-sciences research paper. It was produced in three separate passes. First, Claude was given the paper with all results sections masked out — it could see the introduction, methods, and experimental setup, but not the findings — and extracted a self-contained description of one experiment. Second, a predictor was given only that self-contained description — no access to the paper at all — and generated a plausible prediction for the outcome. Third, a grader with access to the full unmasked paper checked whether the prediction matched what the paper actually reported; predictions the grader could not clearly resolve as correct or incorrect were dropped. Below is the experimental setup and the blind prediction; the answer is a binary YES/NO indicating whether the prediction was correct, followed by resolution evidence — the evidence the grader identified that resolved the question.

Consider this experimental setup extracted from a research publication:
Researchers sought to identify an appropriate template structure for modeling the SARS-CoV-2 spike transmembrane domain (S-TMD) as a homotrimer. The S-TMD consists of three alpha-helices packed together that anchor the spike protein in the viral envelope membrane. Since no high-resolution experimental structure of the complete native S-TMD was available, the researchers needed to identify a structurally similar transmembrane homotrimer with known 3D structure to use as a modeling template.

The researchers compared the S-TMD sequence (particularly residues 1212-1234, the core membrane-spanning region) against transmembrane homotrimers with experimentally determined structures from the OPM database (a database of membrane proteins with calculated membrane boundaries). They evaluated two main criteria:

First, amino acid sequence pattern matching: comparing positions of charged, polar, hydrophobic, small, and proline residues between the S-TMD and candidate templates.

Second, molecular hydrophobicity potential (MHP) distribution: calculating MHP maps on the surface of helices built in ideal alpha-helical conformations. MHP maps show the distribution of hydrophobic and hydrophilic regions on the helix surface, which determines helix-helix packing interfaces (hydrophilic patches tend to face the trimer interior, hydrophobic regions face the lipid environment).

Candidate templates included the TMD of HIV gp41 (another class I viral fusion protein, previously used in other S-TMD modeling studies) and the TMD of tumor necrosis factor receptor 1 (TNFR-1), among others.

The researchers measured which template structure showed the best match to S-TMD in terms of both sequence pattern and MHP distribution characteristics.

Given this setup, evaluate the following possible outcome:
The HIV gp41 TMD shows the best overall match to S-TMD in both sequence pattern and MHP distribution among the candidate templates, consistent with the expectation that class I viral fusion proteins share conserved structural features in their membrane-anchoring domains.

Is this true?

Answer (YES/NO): NO